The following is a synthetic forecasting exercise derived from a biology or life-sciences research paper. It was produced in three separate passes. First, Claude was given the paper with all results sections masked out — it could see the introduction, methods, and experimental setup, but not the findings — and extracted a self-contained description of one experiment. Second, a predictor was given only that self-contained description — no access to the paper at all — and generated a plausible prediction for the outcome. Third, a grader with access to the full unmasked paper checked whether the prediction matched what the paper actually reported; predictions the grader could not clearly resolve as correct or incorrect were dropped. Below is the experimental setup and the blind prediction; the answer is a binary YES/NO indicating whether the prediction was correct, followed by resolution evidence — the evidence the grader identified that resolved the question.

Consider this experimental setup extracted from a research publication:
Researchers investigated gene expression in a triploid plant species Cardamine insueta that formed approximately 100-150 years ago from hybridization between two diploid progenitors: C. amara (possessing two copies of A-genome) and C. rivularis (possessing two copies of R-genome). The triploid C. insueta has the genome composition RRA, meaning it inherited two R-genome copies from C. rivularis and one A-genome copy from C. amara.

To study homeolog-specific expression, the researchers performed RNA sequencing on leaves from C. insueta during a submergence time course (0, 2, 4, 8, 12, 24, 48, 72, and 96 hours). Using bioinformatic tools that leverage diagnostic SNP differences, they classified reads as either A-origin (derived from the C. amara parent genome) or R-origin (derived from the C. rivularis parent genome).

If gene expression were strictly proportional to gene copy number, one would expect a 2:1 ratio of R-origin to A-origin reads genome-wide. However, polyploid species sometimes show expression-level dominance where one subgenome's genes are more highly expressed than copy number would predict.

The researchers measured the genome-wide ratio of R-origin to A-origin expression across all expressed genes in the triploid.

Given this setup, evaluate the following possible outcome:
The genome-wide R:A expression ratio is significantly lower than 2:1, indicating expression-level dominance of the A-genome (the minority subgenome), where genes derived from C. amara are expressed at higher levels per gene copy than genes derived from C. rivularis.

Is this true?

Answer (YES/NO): NO